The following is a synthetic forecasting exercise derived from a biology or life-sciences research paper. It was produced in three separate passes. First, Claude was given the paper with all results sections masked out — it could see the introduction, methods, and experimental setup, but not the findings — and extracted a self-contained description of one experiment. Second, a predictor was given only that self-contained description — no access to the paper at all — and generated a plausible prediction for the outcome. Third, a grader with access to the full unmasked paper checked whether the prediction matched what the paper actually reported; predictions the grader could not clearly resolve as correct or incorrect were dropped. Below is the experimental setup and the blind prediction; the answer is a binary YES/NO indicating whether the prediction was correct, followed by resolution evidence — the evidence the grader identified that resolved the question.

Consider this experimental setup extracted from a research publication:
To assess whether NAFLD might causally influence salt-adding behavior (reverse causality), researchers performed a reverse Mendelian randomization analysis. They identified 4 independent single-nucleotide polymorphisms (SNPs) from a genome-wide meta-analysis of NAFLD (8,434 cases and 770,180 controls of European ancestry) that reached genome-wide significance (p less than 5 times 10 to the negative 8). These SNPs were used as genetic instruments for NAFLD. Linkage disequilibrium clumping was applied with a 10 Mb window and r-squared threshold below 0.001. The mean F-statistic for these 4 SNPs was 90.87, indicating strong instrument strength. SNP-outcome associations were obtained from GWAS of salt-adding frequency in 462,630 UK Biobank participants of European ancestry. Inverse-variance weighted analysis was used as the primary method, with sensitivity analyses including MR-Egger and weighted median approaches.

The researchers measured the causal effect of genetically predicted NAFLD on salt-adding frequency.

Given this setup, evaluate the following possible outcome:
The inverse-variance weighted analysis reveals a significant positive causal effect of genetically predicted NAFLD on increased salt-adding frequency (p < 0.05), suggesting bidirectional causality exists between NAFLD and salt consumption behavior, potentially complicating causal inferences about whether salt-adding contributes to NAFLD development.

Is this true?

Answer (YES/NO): NO